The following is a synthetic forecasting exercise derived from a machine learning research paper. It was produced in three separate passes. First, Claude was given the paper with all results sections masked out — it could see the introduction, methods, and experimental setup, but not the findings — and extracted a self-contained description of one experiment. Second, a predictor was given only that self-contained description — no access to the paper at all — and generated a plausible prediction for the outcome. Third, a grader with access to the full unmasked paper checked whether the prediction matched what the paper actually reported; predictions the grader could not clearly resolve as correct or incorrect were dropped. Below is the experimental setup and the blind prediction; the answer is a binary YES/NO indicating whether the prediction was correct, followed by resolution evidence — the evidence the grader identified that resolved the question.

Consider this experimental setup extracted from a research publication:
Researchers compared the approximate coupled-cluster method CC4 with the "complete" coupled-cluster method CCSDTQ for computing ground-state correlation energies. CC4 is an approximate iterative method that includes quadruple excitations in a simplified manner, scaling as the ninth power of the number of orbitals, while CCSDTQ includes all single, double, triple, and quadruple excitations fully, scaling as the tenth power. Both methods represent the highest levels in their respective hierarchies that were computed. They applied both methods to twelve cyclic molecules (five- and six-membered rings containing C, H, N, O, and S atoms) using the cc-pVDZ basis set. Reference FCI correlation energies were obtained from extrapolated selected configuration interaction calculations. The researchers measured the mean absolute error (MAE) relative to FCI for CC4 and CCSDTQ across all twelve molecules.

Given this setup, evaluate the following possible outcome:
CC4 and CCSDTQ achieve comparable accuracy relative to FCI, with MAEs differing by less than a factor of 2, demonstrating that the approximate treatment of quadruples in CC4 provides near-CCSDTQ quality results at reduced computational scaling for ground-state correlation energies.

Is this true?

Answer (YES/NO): YES